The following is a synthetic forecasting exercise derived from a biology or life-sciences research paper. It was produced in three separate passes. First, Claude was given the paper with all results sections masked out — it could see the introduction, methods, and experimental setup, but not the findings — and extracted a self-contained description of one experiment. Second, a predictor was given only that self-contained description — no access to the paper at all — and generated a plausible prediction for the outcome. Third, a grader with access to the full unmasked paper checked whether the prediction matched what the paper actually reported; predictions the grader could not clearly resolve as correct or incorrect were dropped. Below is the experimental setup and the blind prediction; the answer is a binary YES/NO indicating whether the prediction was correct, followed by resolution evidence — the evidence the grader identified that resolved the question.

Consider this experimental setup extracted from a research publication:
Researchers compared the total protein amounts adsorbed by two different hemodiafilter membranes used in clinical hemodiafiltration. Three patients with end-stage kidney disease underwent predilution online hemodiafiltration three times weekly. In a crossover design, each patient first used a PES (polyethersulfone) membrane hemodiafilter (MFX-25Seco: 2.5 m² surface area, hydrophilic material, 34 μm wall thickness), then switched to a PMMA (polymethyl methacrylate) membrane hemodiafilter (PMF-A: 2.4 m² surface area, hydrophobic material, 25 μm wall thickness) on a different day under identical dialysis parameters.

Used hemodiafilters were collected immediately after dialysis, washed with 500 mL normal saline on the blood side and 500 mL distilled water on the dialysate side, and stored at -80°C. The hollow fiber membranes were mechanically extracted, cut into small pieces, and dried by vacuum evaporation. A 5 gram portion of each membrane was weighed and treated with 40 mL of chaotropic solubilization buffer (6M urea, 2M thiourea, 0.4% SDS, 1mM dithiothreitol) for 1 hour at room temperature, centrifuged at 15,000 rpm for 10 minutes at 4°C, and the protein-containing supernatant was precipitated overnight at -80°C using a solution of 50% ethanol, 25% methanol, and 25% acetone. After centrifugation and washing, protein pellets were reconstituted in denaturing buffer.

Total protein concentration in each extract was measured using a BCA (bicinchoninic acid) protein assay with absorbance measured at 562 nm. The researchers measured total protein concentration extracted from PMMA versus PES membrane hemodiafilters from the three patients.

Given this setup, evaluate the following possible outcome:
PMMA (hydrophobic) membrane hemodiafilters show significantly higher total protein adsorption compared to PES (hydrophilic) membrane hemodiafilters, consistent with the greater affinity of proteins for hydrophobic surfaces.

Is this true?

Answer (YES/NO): NO